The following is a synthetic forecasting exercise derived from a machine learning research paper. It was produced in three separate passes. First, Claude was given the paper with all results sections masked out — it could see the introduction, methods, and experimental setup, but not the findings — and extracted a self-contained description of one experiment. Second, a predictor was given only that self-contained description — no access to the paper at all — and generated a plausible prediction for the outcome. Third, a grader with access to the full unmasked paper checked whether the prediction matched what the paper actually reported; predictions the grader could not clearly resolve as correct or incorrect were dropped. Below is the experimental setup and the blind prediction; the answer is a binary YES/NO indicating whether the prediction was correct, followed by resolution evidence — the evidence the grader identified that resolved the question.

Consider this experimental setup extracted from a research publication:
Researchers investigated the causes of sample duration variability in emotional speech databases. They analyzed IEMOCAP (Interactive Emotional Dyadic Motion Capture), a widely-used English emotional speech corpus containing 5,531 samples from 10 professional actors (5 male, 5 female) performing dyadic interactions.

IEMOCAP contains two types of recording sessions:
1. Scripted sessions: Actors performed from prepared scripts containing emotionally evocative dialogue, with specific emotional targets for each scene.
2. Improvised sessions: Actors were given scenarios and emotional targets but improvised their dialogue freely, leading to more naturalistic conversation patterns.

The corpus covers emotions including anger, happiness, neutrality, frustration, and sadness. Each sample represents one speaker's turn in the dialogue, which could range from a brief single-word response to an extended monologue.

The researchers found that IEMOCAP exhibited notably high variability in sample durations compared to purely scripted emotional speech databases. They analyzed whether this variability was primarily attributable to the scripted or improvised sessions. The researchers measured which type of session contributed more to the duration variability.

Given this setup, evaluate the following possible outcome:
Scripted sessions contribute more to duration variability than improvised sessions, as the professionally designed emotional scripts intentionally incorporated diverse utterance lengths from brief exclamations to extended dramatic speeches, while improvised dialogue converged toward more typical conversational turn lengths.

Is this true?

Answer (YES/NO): NO